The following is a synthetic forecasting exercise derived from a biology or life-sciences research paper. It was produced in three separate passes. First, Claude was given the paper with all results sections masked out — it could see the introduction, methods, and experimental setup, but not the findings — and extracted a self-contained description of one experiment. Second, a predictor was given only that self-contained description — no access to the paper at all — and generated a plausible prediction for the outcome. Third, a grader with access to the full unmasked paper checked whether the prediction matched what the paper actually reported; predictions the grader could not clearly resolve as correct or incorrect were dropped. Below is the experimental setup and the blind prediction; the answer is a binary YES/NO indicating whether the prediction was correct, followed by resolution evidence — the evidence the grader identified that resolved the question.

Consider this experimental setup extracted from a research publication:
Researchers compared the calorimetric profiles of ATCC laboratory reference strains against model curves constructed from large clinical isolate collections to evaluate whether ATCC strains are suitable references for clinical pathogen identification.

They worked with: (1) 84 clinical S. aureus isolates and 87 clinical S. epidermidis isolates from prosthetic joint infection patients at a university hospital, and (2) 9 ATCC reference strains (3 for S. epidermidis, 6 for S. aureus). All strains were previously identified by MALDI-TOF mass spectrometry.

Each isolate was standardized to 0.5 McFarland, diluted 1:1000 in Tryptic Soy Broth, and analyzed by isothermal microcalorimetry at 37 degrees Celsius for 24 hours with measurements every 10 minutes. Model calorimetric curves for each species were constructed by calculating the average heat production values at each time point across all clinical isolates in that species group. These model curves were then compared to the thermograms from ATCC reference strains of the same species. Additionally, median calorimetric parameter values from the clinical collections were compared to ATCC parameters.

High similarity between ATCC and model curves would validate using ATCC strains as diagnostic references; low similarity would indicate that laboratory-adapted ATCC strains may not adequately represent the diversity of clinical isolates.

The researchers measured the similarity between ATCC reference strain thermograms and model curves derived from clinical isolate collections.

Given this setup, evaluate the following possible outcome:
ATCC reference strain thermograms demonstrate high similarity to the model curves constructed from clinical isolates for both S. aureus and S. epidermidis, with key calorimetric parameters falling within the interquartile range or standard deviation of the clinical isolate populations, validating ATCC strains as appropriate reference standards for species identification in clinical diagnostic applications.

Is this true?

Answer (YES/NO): NO